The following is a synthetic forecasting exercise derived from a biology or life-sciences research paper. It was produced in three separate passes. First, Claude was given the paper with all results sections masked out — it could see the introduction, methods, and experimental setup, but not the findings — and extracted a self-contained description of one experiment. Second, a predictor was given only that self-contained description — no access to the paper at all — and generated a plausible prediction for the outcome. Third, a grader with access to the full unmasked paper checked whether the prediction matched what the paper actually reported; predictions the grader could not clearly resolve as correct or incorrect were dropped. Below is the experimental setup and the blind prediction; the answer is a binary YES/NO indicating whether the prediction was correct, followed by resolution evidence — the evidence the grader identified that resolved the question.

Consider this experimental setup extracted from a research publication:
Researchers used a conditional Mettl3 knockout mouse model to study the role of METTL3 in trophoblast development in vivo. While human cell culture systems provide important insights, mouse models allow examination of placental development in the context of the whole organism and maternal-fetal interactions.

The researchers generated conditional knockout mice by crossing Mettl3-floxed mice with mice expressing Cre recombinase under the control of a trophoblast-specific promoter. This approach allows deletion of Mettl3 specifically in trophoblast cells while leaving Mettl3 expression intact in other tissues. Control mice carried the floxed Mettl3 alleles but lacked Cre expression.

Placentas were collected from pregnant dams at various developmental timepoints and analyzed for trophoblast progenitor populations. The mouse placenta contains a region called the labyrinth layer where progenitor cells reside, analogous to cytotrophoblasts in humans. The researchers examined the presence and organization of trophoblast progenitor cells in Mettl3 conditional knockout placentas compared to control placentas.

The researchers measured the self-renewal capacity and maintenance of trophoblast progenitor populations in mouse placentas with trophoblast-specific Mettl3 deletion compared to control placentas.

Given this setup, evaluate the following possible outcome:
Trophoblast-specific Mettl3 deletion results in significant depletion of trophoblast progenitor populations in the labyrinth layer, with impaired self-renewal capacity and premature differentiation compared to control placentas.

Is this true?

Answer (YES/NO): YES